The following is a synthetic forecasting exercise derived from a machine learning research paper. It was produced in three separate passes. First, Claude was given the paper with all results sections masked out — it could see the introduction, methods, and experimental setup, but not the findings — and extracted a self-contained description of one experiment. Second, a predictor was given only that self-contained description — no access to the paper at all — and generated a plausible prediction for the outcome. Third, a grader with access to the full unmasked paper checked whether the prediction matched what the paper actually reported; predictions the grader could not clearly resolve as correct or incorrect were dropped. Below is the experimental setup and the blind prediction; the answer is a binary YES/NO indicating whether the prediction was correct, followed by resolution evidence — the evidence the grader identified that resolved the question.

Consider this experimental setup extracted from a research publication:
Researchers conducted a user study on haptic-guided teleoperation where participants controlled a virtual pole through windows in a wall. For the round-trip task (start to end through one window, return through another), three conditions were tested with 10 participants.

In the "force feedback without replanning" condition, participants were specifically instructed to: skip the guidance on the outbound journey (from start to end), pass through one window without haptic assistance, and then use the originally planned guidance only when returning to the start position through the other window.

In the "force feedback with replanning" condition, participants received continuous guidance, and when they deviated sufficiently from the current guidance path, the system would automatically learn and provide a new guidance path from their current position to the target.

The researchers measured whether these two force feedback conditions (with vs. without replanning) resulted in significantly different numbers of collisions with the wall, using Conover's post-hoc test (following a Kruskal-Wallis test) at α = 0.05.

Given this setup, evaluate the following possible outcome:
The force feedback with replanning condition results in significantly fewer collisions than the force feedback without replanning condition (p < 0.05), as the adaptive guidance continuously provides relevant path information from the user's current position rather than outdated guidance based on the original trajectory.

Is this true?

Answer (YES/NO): NO